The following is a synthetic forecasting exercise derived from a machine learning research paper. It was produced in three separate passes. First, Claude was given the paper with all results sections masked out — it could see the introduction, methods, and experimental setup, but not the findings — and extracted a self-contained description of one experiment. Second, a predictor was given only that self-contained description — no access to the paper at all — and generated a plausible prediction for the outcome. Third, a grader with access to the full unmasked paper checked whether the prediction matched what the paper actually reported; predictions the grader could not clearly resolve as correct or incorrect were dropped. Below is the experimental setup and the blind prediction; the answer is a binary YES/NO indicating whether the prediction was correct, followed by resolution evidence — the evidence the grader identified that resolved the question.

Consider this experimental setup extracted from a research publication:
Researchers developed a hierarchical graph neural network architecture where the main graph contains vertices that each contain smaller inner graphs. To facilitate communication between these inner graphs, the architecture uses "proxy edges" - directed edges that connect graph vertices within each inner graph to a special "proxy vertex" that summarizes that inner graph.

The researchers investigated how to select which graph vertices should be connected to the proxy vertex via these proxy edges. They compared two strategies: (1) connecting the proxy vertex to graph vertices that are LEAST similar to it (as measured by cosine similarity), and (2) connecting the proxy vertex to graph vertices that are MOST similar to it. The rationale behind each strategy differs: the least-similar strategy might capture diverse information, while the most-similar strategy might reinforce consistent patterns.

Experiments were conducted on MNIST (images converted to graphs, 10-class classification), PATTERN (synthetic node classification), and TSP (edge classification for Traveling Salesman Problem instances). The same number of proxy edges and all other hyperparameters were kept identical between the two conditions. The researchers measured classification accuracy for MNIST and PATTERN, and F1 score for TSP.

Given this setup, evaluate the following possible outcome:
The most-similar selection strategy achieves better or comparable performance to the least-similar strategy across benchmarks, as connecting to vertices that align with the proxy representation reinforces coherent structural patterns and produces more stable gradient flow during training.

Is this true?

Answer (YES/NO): NO